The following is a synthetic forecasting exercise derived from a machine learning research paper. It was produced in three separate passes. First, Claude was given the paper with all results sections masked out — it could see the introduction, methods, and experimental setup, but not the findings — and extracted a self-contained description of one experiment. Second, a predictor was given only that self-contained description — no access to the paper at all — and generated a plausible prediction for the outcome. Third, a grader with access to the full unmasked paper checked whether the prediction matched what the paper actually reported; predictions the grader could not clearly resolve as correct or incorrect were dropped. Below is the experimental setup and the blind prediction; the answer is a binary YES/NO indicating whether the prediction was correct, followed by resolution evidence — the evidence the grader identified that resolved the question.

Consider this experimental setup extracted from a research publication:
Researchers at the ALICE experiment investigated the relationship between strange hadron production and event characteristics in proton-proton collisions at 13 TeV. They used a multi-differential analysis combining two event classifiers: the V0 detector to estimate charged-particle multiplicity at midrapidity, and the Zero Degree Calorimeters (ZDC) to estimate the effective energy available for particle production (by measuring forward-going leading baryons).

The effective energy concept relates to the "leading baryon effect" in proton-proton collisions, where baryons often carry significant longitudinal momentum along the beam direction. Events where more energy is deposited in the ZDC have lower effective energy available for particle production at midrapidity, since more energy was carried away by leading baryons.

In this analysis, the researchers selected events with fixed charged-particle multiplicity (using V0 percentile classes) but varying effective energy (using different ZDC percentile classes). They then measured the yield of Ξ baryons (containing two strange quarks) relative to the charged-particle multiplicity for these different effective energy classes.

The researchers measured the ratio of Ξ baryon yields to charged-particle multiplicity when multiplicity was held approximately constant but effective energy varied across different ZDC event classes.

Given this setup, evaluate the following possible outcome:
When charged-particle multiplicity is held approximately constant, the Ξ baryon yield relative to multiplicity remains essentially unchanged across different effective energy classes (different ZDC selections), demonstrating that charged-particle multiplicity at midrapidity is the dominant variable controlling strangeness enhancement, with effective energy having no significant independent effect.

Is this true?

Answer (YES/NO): YES